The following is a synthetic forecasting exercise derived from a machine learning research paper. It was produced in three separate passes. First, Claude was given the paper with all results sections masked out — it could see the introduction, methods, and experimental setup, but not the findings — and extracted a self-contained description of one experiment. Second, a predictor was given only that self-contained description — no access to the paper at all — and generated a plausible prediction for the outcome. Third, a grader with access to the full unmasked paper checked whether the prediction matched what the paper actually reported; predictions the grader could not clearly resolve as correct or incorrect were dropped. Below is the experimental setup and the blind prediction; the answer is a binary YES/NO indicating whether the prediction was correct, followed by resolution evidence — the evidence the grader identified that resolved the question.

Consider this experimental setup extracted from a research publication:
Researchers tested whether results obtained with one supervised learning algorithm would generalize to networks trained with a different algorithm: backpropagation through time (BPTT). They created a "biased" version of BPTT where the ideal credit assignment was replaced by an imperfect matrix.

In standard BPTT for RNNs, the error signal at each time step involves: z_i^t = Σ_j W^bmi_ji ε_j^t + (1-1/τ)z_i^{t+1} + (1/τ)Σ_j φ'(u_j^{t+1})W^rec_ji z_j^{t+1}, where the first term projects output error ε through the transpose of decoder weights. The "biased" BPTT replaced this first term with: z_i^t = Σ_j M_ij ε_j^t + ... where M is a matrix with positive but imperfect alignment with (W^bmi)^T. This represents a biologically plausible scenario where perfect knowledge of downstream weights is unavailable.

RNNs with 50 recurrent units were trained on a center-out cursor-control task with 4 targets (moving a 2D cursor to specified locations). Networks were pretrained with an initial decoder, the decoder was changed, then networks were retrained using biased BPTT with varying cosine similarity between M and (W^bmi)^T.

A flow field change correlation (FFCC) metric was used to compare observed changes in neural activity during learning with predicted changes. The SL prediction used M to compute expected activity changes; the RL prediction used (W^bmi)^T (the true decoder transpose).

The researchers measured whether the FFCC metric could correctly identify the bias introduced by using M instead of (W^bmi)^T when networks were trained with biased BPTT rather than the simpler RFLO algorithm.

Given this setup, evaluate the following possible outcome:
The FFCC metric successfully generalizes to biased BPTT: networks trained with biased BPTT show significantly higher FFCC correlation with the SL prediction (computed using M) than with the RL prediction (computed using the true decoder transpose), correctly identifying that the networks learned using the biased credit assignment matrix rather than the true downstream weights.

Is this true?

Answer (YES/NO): YES